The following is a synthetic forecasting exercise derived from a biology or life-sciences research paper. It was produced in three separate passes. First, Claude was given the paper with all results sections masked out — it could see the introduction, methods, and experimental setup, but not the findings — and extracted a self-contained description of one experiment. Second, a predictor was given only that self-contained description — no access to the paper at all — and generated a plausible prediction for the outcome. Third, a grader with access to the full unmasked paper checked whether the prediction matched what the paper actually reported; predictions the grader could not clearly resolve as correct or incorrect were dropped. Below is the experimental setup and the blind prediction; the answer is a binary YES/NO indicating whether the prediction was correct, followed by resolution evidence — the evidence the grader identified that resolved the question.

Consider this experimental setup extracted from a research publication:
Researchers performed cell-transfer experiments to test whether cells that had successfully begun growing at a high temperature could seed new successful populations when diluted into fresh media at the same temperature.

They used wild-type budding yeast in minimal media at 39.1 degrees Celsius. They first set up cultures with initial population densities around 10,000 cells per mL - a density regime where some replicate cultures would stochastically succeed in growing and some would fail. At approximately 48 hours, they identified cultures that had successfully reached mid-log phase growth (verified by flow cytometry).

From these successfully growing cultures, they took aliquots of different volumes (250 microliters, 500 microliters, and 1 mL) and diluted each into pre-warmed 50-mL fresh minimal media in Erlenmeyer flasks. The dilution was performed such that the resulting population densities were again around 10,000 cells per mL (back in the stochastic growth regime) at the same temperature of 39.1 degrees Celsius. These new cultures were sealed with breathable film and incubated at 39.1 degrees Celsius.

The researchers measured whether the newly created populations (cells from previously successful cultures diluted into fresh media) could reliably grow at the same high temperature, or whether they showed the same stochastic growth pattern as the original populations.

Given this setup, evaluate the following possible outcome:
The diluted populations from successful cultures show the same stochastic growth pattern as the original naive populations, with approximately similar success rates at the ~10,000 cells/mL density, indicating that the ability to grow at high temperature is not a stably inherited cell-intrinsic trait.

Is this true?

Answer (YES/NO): NO